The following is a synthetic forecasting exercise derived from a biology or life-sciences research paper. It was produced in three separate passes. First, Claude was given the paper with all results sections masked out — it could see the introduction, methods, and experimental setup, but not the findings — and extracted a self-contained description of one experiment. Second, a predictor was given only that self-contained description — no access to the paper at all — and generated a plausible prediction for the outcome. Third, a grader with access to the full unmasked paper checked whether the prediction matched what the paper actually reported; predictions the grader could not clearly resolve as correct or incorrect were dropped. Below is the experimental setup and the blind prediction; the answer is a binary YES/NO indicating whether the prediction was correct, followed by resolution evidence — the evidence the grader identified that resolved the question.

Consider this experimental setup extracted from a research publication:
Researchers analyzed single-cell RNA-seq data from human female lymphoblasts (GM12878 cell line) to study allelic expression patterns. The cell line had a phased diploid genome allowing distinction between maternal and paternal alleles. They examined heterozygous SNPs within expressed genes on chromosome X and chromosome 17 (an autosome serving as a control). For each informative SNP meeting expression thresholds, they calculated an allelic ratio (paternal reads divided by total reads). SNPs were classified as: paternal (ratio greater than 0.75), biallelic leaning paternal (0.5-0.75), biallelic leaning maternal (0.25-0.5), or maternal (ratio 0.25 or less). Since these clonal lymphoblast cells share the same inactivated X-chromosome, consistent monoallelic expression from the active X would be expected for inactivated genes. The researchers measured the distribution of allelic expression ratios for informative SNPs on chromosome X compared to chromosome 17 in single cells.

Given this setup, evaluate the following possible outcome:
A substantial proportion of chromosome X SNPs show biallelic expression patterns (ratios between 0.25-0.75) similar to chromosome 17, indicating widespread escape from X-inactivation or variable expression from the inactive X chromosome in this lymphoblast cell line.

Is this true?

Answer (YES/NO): NO